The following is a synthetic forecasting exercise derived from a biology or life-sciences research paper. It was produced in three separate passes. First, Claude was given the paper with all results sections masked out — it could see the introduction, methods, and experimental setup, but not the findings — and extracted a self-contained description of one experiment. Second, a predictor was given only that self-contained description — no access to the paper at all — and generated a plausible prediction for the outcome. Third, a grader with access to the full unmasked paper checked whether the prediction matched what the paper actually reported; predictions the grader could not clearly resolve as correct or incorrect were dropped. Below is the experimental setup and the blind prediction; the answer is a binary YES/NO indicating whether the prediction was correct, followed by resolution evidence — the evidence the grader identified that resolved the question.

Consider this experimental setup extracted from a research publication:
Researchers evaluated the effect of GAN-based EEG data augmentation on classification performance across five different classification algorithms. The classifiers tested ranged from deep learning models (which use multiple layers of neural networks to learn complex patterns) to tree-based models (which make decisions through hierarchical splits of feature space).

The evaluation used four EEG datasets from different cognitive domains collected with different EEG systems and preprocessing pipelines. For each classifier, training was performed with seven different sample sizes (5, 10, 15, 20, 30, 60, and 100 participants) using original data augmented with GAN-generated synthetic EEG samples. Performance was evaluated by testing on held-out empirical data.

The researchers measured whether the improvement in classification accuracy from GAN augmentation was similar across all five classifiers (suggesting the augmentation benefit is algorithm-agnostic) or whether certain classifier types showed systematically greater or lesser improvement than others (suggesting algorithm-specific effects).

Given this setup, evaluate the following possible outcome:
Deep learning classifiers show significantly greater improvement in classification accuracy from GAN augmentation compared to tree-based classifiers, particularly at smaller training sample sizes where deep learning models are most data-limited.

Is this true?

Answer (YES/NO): NO